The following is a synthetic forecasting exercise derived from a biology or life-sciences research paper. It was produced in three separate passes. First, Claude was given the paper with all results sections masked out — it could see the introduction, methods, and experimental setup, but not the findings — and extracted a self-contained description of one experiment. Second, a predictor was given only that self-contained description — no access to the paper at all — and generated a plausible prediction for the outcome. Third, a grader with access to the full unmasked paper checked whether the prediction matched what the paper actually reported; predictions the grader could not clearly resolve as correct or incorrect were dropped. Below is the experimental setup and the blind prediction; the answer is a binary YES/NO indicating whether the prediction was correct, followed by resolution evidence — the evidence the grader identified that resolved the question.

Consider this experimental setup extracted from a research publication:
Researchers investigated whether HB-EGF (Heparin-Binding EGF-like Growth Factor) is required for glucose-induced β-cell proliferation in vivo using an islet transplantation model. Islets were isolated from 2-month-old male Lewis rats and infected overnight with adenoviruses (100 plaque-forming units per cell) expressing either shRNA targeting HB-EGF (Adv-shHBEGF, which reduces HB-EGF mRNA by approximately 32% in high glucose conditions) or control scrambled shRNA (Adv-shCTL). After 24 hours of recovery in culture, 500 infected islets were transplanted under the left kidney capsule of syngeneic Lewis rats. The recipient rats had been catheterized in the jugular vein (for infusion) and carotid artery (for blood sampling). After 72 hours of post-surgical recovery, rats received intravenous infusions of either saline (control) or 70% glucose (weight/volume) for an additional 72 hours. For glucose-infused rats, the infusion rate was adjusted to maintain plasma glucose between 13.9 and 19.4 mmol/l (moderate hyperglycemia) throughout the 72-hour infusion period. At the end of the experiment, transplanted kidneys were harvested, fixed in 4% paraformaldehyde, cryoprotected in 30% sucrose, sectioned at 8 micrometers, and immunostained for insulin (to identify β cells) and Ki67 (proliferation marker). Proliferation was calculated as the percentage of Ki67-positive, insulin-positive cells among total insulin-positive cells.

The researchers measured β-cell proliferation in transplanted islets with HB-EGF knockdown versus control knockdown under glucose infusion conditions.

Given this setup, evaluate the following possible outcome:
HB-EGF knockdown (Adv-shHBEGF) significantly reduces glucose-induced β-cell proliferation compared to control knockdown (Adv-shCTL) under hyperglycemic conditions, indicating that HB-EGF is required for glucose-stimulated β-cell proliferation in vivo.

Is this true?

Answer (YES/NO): YES